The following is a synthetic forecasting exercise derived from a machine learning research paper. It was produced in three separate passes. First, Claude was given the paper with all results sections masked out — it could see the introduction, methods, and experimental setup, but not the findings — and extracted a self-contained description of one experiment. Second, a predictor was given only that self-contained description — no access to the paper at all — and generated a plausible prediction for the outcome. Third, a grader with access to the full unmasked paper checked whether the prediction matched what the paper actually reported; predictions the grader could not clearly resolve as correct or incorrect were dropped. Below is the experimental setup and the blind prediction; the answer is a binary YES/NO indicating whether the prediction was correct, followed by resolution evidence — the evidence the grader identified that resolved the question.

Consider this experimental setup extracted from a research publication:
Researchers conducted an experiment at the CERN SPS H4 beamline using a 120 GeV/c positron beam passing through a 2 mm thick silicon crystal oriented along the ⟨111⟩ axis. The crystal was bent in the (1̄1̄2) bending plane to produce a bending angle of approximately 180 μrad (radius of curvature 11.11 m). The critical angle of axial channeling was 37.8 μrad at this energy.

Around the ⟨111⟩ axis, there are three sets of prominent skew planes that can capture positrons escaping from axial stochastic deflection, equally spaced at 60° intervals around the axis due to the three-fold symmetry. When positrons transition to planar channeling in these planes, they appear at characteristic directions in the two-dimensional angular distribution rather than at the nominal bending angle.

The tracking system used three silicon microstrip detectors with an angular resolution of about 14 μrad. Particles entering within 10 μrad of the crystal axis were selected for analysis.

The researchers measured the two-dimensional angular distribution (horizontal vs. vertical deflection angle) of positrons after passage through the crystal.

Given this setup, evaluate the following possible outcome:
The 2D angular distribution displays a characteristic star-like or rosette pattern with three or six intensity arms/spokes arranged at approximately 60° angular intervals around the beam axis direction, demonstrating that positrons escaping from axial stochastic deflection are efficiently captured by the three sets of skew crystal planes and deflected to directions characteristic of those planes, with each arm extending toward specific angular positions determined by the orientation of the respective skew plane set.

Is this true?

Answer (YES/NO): NO